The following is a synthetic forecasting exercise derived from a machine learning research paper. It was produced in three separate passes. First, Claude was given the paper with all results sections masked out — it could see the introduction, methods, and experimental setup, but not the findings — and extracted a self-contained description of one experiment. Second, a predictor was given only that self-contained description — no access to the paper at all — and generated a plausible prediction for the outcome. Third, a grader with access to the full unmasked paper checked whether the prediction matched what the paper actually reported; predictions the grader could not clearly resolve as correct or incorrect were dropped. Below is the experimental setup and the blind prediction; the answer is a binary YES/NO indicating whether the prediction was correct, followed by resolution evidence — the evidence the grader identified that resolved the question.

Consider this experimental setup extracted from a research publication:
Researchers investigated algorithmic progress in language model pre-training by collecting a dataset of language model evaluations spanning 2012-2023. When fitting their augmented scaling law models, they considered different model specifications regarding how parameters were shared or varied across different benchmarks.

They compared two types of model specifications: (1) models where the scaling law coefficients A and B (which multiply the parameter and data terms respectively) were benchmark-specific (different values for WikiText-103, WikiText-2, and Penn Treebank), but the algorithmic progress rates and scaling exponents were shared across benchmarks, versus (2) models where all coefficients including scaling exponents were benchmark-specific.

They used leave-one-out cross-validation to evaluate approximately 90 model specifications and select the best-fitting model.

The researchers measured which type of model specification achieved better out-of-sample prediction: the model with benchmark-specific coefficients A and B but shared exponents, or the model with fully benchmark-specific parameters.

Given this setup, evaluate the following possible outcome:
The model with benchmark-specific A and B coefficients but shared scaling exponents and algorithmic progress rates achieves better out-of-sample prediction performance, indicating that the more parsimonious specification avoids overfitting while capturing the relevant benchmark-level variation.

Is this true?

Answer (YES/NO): NO